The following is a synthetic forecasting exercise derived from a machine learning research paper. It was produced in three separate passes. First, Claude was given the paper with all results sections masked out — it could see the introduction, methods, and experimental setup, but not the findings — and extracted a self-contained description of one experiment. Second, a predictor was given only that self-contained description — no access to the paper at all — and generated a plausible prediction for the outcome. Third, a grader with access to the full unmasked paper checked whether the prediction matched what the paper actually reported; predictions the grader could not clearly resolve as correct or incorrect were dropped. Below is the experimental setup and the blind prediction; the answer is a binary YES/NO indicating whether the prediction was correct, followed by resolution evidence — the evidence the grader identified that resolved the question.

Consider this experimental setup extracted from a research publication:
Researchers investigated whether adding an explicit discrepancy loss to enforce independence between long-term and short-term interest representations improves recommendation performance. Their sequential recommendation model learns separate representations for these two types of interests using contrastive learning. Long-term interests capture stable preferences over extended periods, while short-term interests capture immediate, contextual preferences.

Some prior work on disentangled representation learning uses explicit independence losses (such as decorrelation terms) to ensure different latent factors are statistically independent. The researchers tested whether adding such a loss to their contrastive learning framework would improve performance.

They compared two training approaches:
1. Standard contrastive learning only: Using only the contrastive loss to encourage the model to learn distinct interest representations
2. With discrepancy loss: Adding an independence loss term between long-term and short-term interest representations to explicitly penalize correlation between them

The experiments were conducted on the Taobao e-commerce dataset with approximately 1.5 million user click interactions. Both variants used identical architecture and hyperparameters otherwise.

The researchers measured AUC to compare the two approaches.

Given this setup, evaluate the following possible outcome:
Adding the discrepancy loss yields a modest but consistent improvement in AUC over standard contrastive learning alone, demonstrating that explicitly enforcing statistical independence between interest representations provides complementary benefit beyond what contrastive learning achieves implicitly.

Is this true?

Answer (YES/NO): NO